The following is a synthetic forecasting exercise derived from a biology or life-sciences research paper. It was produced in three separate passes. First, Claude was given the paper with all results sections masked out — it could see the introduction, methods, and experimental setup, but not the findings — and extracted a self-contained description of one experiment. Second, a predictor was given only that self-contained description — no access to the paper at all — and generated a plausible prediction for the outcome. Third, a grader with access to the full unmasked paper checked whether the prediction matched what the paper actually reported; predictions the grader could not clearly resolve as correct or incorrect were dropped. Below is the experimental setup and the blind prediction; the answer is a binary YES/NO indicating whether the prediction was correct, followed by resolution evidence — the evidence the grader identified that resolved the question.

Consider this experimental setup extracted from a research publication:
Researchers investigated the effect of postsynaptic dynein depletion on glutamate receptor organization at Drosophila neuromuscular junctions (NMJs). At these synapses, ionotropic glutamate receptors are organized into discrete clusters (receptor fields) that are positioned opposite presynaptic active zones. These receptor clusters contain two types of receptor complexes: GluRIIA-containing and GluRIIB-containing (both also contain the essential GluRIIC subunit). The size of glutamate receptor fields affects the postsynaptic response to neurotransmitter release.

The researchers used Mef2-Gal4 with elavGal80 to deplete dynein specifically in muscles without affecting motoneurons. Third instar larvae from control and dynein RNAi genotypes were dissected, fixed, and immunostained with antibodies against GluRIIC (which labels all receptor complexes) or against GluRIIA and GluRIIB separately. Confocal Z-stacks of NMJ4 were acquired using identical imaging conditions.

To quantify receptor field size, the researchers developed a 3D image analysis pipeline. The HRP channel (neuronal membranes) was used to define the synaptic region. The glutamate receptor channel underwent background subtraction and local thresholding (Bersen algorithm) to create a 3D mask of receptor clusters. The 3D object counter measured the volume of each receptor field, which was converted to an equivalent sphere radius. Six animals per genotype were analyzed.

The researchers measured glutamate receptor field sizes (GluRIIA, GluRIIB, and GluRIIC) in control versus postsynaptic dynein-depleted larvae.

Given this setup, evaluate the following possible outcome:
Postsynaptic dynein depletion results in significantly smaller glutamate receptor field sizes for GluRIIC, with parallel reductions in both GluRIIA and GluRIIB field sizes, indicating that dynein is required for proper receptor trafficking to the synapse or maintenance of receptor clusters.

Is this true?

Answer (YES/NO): NO